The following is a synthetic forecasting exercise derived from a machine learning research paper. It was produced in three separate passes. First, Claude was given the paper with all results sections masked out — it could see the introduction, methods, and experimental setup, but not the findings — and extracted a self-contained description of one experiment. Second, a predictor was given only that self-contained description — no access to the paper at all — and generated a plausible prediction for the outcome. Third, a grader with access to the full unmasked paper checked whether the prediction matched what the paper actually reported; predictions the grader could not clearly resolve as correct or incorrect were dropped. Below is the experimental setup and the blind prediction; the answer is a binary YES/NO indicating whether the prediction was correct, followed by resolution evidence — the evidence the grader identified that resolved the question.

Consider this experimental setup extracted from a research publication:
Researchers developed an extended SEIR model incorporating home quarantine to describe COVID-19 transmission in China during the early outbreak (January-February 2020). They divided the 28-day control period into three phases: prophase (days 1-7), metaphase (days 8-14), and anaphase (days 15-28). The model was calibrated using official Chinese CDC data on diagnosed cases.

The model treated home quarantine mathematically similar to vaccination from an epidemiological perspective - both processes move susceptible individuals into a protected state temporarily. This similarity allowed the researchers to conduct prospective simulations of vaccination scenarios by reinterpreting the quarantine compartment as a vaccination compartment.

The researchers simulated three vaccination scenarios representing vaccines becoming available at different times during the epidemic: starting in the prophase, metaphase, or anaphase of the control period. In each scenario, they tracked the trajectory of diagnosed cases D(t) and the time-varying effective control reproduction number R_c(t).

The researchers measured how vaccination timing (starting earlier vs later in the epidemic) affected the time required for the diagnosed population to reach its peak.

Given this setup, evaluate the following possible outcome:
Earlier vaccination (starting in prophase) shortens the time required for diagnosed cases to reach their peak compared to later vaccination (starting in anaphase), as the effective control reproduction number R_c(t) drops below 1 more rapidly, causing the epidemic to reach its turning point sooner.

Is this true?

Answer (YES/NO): YES